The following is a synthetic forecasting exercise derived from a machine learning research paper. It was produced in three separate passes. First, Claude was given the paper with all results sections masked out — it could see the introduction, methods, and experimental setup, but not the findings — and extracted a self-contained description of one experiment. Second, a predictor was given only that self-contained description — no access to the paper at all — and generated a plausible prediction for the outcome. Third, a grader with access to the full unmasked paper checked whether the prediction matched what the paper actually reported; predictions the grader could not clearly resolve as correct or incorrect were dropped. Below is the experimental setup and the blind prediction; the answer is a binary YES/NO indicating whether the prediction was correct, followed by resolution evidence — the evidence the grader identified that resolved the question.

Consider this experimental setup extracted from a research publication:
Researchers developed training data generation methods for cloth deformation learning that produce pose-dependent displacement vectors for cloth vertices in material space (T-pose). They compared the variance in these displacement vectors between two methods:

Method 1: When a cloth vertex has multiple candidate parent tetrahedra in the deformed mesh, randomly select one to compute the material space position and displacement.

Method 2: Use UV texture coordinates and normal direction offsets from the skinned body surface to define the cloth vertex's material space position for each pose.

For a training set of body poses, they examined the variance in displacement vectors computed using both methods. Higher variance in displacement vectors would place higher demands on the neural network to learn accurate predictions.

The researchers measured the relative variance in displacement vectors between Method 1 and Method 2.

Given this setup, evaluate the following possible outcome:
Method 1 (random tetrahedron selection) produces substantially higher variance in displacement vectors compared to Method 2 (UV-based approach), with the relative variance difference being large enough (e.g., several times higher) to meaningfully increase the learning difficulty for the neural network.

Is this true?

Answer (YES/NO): YES